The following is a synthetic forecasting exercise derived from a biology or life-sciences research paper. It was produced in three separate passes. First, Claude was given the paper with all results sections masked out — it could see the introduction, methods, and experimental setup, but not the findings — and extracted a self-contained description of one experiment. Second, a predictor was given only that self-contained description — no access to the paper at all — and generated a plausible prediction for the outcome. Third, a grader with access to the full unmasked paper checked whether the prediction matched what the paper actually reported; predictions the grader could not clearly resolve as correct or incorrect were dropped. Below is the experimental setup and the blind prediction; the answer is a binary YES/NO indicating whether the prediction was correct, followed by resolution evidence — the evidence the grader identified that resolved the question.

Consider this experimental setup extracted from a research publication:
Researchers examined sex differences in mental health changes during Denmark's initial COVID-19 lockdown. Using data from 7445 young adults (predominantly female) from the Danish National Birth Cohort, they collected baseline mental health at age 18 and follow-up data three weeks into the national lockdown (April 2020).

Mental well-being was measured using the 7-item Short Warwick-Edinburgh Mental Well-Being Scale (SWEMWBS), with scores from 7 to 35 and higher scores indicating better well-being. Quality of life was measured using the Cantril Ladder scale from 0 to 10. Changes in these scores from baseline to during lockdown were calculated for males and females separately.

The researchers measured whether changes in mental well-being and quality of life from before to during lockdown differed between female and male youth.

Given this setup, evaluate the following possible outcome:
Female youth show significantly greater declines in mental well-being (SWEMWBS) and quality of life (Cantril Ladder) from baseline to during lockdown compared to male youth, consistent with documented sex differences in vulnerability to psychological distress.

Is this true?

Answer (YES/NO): NO